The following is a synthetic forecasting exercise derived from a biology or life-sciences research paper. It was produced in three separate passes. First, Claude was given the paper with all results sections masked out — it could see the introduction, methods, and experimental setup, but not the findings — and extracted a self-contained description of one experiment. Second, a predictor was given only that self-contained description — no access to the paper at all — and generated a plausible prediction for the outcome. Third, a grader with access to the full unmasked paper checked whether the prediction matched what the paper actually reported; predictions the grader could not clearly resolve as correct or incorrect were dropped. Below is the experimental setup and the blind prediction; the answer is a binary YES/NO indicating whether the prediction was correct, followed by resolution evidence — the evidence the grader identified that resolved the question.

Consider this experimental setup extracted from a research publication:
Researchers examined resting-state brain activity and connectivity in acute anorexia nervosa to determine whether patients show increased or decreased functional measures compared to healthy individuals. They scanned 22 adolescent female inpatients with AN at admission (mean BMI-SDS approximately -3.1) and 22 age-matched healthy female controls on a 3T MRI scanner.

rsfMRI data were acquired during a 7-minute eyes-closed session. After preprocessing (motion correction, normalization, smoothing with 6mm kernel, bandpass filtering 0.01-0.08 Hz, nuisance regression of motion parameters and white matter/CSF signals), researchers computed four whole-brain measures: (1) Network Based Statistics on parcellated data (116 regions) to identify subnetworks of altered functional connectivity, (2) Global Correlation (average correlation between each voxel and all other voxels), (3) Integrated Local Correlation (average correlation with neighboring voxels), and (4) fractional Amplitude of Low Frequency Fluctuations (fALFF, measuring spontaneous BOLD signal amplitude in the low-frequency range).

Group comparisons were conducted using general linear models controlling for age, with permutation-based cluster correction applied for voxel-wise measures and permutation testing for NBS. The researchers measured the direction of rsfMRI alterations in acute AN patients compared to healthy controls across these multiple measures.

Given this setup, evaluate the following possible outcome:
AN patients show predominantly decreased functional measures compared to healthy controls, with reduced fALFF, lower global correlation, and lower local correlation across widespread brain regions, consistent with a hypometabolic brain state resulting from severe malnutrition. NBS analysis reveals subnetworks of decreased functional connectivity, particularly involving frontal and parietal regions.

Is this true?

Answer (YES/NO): YES